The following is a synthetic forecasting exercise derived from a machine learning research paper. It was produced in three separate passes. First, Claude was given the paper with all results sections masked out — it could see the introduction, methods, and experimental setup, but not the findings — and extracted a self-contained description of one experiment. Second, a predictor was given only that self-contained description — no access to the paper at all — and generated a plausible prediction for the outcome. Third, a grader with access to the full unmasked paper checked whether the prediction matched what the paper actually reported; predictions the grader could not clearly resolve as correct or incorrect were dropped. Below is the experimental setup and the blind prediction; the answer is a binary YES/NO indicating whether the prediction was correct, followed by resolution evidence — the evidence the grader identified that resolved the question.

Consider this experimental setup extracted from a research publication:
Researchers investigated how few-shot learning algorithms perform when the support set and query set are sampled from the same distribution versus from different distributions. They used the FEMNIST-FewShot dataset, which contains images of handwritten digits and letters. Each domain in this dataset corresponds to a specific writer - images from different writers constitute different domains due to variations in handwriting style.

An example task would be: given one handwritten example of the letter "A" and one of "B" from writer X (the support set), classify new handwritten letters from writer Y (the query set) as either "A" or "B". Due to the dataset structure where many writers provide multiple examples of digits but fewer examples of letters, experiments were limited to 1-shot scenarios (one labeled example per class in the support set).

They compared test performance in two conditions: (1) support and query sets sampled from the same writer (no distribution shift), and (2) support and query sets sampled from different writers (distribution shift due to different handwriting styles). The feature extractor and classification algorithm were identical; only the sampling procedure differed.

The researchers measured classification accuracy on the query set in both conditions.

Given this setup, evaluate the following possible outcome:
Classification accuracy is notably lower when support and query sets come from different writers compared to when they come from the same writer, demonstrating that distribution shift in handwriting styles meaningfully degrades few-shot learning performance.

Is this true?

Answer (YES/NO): YES